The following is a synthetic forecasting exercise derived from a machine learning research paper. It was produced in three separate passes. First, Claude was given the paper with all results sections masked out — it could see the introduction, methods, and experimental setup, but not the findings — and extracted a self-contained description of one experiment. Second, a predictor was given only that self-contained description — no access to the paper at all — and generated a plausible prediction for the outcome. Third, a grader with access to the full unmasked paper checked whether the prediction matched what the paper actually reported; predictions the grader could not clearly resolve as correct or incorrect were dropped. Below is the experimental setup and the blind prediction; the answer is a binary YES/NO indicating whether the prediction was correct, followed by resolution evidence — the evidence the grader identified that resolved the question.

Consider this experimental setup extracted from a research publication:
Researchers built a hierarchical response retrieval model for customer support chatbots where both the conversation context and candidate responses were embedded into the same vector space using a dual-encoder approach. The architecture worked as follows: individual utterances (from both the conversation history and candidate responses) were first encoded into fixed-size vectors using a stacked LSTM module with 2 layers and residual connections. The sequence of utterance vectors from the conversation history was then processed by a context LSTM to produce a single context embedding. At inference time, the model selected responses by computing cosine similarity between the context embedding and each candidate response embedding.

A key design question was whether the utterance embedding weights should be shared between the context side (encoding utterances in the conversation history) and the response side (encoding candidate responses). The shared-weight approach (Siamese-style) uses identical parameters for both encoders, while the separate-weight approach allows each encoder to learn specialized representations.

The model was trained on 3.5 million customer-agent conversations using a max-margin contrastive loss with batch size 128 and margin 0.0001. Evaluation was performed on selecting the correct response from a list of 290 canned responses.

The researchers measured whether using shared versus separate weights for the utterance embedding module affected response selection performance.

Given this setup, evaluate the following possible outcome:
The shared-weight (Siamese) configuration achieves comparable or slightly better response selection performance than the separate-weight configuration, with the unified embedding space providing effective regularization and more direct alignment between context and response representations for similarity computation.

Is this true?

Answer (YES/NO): YES